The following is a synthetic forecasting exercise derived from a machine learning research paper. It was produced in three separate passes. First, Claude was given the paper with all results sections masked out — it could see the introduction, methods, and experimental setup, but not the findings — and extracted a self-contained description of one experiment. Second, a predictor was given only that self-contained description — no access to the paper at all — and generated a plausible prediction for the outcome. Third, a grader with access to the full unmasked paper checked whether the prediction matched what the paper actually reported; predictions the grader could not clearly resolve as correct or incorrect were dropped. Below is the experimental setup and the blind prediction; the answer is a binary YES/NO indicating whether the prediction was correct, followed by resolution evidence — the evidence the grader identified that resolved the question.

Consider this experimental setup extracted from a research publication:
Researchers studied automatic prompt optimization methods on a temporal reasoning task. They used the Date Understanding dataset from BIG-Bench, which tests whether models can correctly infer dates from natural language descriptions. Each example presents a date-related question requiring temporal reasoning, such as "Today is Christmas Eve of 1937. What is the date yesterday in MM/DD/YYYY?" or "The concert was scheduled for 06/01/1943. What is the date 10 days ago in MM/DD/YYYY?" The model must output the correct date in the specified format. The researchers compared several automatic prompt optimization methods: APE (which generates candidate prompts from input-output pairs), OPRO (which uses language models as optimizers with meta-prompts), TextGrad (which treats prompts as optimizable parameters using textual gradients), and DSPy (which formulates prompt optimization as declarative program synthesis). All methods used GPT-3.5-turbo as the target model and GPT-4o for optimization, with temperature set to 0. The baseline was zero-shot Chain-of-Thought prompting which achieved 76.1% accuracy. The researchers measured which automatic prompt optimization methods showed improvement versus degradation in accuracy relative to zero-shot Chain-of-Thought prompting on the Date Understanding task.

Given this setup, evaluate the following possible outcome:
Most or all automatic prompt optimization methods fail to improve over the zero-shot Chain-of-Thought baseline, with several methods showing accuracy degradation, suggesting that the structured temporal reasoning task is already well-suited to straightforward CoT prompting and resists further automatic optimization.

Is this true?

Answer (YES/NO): YES